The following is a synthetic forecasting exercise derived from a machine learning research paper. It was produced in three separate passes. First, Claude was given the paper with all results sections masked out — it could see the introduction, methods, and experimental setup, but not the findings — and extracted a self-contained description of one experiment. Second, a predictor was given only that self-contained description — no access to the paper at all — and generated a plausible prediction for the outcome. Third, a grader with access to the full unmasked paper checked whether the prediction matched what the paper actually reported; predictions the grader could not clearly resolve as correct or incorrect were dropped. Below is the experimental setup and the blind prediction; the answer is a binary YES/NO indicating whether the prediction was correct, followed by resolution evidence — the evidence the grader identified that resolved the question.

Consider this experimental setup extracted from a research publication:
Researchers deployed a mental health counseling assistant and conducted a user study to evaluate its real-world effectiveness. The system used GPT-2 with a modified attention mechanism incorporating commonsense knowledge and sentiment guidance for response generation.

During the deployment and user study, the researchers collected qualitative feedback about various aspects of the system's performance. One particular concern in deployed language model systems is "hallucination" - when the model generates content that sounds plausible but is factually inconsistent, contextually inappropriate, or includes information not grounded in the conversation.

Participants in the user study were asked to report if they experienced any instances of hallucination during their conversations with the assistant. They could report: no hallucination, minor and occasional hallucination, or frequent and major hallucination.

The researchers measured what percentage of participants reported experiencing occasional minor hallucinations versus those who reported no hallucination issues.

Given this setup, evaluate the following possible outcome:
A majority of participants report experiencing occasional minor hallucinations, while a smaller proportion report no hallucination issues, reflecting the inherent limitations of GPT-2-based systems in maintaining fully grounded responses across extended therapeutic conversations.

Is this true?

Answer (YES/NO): YES